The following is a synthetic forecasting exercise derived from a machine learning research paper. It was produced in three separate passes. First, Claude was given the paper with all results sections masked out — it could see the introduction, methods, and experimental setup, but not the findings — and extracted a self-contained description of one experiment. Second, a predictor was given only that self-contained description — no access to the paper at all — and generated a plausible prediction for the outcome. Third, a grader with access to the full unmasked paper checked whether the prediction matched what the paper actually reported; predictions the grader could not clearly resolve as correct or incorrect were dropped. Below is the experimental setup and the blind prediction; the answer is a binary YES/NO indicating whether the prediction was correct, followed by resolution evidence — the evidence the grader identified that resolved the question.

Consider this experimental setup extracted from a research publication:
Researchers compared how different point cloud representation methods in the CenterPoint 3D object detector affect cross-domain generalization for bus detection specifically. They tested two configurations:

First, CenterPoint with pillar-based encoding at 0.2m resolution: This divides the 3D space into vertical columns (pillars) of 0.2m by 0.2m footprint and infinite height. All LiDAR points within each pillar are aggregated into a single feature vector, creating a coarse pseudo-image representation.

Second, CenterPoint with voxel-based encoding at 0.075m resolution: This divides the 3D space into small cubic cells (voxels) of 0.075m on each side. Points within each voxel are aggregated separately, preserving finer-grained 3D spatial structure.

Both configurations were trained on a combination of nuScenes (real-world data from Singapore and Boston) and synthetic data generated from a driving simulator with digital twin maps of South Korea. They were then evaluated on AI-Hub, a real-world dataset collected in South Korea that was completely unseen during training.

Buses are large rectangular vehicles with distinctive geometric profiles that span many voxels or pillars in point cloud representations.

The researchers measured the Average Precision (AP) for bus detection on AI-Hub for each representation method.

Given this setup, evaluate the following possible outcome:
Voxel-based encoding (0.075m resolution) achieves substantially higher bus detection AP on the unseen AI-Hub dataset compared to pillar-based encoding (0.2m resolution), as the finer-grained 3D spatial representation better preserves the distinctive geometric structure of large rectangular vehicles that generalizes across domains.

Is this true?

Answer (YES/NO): YES